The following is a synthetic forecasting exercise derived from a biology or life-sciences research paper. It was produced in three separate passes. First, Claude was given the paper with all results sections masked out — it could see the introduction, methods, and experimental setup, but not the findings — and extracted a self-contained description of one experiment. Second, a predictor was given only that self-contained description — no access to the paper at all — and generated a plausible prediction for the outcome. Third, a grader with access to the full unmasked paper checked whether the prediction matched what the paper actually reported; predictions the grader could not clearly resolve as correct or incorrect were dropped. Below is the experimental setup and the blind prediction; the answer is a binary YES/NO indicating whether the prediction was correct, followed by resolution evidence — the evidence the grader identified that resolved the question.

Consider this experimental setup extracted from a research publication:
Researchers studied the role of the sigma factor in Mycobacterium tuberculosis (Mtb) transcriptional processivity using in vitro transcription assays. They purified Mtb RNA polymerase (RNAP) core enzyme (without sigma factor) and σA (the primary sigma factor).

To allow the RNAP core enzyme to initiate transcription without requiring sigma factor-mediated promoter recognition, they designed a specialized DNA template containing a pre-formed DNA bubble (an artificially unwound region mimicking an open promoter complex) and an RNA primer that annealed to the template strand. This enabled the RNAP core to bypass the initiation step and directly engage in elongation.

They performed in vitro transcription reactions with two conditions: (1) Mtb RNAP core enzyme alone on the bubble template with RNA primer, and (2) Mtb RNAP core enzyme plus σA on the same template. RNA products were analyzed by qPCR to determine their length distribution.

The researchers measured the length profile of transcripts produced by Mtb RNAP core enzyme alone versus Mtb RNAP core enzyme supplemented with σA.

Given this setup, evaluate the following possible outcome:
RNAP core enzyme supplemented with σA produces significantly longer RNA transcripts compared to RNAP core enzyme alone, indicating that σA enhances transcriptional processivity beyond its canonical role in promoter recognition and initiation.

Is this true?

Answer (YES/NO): NO